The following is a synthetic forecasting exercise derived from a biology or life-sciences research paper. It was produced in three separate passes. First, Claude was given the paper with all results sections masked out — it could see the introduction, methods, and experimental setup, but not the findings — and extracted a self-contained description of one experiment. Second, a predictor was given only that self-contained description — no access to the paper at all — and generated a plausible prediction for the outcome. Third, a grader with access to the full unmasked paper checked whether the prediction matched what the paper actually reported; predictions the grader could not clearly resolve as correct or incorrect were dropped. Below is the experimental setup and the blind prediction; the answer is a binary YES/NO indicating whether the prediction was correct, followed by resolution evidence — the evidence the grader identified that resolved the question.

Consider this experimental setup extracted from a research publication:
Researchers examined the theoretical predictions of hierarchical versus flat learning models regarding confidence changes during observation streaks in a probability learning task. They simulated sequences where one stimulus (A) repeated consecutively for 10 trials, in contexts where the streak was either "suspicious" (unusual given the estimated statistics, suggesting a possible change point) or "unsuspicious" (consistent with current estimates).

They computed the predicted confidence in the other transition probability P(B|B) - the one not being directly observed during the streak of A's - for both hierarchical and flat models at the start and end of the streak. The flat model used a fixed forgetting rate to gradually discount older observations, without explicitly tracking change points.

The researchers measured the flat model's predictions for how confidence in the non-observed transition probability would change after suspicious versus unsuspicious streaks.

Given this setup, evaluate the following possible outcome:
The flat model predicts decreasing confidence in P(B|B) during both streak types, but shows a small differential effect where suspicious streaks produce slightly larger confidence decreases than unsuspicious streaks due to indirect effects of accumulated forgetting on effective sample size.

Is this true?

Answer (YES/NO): NO